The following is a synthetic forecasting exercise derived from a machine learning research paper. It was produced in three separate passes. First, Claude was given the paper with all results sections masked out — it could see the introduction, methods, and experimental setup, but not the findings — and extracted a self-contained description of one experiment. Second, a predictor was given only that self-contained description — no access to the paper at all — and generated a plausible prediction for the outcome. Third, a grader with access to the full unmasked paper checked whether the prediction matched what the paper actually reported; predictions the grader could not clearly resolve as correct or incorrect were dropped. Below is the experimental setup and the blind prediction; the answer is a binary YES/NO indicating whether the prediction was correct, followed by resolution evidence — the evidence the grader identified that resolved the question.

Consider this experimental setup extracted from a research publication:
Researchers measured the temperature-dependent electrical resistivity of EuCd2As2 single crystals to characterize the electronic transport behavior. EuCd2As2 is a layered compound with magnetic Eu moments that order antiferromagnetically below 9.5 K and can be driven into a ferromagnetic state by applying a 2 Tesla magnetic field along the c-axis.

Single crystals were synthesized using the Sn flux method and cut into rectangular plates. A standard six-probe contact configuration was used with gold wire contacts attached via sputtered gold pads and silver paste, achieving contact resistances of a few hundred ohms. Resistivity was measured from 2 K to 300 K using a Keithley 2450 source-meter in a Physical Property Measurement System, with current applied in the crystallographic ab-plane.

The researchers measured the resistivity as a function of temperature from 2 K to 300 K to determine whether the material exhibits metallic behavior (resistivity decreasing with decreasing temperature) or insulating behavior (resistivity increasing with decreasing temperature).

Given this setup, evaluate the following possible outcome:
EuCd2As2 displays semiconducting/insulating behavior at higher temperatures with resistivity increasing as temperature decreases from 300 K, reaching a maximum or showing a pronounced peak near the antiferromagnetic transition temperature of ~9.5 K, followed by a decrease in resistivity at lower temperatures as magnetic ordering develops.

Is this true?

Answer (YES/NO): NO